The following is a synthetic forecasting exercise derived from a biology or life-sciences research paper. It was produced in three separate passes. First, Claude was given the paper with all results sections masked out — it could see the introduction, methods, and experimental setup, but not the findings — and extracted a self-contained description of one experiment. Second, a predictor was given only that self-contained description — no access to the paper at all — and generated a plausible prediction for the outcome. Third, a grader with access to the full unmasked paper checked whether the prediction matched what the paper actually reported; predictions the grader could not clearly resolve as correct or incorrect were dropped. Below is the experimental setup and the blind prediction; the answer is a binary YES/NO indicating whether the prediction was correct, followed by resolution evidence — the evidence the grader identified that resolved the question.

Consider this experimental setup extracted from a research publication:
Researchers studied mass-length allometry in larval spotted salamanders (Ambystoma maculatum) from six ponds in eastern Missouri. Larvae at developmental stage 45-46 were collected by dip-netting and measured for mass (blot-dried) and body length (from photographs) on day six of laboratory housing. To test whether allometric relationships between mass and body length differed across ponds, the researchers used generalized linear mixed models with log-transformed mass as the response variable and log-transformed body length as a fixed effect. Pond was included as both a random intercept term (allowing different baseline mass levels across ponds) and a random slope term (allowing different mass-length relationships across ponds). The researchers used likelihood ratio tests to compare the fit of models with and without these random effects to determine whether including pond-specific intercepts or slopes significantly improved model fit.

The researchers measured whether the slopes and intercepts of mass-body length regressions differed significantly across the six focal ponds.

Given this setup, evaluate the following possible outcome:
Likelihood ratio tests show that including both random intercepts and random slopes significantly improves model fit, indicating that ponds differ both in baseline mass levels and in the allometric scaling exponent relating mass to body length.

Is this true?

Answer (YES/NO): NO